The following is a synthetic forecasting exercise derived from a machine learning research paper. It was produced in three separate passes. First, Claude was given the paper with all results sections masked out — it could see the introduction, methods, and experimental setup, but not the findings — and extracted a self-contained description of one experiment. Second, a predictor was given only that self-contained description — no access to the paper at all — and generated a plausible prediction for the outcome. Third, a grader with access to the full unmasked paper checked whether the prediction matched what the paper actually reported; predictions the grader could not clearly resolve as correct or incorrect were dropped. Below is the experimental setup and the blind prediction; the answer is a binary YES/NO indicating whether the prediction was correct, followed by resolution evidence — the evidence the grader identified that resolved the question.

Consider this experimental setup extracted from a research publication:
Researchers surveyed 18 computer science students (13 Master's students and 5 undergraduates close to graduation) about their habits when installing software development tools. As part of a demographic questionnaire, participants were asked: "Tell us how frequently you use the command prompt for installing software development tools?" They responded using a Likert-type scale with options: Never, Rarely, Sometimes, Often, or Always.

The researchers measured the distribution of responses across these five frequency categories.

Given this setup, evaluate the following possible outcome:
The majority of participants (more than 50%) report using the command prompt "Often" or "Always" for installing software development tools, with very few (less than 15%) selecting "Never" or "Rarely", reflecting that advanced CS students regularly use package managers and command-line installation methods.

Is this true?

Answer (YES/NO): YES